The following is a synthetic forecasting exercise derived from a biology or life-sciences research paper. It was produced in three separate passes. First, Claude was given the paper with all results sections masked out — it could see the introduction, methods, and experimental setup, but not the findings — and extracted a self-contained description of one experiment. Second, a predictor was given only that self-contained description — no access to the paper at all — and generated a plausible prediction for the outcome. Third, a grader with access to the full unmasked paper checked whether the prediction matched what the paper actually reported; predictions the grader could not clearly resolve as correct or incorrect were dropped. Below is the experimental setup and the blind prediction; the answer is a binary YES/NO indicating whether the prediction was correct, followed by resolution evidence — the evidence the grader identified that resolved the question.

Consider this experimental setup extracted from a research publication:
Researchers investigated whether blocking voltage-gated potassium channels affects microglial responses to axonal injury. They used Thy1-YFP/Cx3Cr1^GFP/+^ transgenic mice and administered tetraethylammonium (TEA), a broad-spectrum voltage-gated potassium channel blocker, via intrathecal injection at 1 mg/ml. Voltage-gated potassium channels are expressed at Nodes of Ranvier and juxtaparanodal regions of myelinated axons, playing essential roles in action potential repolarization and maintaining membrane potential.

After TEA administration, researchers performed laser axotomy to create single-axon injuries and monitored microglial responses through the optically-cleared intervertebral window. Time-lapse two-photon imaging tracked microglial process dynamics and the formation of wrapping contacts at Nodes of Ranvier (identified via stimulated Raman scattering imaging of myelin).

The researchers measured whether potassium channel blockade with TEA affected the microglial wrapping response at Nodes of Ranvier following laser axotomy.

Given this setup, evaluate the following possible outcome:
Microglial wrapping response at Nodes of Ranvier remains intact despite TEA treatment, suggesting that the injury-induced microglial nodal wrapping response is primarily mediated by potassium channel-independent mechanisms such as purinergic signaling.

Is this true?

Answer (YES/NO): YES